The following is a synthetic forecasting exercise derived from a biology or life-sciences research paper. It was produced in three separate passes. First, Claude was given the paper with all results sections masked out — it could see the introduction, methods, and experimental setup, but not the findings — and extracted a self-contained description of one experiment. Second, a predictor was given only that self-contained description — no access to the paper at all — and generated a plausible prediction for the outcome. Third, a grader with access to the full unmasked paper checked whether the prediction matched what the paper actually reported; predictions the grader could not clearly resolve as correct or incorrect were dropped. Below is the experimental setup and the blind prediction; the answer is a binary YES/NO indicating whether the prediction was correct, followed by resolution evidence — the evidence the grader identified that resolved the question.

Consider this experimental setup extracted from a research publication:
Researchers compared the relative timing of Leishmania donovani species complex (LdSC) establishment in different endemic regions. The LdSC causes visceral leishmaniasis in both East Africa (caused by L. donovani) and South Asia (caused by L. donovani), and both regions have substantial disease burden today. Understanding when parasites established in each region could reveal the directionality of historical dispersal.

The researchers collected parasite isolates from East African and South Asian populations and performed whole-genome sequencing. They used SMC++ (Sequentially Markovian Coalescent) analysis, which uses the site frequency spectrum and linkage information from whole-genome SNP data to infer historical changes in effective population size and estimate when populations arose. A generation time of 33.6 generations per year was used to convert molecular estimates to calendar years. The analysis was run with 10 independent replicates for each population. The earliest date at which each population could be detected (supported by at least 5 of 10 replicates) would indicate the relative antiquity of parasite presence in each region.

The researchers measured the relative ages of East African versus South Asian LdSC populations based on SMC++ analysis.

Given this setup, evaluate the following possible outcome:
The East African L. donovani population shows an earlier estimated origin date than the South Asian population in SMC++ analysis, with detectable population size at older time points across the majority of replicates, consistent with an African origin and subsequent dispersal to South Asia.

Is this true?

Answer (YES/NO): YES